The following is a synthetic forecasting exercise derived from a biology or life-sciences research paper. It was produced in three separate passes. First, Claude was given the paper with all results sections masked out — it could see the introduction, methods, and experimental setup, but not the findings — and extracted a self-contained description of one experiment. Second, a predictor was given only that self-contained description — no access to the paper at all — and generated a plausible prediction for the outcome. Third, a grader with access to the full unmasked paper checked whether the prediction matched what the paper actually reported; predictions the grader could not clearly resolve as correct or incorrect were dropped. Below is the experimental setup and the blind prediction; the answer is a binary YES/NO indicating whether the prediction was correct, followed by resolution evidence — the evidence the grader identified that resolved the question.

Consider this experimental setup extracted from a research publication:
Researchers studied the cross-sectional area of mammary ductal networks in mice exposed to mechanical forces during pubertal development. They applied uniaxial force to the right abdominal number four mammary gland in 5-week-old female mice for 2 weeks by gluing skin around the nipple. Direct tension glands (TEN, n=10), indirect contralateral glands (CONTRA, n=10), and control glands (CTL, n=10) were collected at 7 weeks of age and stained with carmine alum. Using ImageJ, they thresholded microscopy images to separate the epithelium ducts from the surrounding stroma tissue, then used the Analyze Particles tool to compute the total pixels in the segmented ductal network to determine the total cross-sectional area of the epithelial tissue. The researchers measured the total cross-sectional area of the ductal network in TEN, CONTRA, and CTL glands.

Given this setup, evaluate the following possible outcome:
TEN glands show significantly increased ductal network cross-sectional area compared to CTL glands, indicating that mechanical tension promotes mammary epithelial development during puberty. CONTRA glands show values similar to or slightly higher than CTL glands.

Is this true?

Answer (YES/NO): NO